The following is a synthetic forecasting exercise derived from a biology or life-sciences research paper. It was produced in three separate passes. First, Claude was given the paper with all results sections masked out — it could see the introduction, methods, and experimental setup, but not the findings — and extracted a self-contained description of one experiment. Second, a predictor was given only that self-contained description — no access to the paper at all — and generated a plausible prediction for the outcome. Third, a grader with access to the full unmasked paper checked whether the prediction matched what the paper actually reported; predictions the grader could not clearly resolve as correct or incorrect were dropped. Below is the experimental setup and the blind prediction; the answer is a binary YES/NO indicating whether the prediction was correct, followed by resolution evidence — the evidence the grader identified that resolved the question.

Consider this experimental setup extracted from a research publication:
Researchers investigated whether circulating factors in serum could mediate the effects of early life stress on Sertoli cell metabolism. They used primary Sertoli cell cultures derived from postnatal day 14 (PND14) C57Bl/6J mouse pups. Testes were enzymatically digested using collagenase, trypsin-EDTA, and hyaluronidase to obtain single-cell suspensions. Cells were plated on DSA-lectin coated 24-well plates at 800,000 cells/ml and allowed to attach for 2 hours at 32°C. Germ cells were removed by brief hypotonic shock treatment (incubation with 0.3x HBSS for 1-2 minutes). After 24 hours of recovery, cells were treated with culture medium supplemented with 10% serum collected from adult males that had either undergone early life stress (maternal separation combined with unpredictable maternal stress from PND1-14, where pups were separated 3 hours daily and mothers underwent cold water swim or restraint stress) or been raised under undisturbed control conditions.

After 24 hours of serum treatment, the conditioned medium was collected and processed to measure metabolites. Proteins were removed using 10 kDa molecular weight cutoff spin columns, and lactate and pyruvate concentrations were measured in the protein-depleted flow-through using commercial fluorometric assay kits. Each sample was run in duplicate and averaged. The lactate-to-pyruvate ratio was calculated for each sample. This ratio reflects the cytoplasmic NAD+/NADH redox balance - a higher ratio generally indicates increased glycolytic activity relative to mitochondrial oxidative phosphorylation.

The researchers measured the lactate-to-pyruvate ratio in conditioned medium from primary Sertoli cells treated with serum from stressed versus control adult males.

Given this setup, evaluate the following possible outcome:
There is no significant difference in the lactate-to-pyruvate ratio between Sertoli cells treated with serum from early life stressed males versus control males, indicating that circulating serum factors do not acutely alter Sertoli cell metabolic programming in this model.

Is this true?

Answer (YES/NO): YES